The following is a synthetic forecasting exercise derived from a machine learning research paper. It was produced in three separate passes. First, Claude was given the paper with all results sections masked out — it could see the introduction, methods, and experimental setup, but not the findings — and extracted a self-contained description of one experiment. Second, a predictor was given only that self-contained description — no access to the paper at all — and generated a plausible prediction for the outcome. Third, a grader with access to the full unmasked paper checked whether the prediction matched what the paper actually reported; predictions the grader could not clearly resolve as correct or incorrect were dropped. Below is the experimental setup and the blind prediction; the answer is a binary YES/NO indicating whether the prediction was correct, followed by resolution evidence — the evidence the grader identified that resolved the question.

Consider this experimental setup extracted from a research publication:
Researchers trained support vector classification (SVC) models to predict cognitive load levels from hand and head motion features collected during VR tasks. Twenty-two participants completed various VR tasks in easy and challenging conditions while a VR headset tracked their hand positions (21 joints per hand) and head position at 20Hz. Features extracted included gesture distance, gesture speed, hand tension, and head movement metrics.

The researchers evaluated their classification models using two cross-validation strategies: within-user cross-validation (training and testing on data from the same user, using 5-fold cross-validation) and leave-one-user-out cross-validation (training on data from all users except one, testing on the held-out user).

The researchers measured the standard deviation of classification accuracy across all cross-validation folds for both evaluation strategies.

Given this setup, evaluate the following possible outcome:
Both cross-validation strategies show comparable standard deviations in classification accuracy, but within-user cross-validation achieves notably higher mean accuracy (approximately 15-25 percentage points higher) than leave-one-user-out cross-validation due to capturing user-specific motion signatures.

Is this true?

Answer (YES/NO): NO